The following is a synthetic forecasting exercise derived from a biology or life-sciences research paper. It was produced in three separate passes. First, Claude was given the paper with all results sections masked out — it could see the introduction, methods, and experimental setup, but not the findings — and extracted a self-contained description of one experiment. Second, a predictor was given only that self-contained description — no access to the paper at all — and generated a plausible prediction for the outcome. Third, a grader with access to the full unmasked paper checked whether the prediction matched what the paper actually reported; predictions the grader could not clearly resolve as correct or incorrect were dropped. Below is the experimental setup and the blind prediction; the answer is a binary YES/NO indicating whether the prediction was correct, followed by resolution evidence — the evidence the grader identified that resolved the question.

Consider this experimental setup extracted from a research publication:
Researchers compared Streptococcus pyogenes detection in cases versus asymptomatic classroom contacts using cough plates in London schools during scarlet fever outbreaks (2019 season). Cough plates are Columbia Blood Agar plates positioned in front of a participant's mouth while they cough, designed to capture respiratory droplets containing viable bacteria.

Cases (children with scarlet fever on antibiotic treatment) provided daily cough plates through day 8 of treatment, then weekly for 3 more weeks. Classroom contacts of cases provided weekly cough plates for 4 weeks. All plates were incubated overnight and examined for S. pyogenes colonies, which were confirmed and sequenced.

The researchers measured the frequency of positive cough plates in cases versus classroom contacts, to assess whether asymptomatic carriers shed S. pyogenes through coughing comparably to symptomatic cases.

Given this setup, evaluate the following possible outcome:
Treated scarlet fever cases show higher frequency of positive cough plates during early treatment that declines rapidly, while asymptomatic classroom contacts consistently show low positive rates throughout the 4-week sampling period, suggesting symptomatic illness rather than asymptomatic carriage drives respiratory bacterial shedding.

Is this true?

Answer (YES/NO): NO